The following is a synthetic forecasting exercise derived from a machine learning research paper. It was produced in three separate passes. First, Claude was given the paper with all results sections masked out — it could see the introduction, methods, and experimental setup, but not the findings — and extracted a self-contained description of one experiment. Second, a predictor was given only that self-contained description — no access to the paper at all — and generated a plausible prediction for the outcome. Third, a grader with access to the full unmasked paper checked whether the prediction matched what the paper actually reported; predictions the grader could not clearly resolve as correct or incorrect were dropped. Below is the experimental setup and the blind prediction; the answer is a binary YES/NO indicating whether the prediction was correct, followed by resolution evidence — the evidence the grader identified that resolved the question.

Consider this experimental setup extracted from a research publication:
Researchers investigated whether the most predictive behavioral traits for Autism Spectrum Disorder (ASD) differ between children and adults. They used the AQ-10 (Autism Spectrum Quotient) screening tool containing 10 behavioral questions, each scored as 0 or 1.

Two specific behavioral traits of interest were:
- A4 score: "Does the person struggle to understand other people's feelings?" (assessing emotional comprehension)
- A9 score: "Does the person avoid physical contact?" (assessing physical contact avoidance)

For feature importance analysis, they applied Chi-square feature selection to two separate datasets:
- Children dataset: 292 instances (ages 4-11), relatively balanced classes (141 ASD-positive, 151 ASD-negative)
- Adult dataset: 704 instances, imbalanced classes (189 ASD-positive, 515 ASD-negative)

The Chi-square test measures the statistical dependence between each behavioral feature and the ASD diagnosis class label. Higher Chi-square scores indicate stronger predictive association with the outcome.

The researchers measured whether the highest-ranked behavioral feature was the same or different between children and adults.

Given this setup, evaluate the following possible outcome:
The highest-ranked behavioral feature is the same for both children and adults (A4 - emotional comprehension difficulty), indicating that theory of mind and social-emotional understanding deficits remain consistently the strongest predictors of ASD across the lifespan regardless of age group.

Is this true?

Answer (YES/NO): NO